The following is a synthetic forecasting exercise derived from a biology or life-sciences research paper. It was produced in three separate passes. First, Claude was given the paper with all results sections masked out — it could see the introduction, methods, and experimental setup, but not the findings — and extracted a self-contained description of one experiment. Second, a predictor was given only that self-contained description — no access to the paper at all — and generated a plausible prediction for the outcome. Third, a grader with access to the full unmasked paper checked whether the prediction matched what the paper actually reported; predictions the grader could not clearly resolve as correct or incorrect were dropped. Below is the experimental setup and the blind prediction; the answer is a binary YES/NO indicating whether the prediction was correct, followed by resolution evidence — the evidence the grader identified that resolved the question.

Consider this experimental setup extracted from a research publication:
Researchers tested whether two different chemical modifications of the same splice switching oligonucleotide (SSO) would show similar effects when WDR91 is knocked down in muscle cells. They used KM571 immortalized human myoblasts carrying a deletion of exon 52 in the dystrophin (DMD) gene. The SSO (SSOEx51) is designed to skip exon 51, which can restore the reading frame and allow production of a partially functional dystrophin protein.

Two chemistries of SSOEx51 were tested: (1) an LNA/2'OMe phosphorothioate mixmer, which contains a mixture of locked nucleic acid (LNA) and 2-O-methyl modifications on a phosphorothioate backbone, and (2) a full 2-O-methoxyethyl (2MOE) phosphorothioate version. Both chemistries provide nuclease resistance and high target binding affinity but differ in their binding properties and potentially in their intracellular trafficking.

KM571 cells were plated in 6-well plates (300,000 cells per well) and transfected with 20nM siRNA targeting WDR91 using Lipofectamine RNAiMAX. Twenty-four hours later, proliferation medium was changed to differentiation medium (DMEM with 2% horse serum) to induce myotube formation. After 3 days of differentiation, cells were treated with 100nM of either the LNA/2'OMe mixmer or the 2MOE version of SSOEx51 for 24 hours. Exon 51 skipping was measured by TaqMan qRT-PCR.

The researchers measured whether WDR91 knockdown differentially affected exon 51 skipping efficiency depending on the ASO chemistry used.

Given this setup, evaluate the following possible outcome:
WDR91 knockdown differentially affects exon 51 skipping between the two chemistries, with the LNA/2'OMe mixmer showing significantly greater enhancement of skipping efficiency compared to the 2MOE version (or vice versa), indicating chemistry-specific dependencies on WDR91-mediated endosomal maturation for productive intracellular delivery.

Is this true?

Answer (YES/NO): NO